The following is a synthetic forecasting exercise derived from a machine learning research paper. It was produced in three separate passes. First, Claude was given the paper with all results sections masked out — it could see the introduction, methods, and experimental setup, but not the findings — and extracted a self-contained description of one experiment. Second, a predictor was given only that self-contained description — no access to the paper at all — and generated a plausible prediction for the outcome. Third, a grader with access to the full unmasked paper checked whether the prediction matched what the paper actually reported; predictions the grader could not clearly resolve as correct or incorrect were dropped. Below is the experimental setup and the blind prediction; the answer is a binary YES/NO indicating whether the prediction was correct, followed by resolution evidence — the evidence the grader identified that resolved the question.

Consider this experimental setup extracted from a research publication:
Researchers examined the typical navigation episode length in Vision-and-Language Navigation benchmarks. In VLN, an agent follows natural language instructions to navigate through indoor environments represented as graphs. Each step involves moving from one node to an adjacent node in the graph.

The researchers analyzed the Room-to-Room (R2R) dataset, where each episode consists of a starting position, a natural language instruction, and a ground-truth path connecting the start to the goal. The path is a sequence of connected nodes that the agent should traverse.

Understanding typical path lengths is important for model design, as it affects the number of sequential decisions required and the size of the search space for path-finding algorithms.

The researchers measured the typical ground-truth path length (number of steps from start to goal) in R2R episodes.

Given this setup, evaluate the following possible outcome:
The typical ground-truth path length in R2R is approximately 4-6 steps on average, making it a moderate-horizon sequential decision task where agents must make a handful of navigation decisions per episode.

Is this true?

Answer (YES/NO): YES